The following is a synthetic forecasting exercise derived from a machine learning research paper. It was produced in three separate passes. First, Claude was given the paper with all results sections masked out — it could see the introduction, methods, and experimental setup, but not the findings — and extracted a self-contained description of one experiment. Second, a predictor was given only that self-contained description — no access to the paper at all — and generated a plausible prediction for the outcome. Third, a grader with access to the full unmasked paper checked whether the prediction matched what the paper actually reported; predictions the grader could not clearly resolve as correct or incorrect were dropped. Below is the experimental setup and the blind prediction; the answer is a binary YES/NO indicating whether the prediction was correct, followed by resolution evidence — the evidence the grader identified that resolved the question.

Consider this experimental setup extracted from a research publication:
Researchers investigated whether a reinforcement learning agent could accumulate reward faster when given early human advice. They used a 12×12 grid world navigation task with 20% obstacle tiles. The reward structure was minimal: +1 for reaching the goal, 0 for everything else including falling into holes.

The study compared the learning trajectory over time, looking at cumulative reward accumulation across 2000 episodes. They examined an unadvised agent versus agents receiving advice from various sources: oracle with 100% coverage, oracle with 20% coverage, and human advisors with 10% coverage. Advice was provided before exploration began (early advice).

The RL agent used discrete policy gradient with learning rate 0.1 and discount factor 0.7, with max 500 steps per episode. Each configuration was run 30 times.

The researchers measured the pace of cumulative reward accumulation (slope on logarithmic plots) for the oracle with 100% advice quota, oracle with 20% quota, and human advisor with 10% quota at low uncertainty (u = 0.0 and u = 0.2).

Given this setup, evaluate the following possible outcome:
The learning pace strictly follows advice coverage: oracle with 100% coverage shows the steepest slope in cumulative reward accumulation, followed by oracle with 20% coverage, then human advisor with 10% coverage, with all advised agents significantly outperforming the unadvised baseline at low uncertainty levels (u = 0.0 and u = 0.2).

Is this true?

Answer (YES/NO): NO